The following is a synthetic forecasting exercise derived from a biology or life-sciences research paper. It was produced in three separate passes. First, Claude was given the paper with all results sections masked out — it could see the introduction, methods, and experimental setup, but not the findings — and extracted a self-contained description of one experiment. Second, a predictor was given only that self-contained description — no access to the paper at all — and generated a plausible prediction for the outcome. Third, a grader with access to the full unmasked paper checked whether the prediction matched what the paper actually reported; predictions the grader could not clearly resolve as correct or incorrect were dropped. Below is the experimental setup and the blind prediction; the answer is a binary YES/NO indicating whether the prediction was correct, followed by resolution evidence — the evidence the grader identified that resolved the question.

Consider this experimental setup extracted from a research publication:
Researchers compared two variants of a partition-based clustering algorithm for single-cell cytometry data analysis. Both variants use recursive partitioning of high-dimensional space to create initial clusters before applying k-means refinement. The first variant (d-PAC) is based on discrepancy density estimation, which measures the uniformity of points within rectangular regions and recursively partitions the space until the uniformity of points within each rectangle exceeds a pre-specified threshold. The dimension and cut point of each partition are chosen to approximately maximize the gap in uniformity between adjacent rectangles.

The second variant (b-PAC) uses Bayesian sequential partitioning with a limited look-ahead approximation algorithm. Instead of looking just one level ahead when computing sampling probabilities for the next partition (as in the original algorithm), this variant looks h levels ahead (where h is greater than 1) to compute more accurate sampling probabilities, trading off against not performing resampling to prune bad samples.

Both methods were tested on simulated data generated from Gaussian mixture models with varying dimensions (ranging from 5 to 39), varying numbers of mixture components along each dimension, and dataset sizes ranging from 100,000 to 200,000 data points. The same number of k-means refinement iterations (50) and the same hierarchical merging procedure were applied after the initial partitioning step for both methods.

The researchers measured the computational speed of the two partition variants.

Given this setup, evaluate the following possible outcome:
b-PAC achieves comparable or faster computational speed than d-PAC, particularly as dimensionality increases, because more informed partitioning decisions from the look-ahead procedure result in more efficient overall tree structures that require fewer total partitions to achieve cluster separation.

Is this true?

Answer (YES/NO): NO